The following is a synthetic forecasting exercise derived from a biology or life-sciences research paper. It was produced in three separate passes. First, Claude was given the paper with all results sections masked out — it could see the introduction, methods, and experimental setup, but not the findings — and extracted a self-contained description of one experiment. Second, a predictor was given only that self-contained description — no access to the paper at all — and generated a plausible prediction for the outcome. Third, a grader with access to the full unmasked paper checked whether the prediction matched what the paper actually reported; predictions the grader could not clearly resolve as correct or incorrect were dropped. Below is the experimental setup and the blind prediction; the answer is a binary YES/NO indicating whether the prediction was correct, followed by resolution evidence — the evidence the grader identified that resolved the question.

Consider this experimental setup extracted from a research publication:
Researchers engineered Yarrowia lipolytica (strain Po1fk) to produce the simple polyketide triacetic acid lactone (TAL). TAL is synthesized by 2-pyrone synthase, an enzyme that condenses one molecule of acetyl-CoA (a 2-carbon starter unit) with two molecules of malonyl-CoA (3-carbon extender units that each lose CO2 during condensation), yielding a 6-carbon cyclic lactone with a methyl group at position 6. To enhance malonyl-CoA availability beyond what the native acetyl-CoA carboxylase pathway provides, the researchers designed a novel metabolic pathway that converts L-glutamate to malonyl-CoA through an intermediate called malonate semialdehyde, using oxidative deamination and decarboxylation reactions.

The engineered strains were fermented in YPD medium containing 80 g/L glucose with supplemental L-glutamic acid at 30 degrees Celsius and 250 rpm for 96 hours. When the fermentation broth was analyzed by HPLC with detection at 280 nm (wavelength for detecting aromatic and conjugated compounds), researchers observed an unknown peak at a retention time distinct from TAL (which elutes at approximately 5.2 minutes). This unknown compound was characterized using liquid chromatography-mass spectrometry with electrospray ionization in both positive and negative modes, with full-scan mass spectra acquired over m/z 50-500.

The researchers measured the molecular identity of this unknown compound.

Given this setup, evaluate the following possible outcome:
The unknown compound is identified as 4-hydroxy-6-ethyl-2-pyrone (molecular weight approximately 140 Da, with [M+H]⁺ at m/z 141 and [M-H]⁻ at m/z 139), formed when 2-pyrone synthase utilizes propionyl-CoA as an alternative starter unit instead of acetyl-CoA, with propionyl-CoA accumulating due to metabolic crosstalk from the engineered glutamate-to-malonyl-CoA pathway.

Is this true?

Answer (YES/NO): NO